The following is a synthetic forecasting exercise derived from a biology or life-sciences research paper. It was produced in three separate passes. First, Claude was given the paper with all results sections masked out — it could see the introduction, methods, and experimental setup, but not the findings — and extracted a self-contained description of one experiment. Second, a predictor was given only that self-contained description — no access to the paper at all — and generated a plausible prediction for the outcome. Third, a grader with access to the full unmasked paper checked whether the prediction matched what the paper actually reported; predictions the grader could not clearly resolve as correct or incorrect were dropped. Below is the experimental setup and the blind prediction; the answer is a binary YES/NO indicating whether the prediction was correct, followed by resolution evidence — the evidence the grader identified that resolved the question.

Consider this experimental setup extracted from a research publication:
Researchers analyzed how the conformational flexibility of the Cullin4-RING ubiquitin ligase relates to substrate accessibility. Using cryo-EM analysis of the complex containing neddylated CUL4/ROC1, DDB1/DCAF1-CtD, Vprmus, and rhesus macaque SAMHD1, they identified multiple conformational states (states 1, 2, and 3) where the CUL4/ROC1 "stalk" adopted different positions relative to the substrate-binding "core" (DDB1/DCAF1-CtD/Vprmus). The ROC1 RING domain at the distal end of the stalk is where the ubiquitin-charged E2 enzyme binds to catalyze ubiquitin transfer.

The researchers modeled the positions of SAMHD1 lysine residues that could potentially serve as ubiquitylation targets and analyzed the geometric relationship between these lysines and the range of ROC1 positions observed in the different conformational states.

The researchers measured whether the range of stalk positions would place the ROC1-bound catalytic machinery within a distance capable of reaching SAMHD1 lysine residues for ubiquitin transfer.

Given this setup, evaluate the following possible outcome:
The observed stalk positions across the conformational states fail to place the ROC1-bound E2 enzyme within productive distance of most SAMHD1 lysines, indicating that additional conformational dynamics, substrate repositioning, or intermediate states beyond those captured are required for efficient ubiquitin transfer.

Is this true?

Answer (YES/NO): NO